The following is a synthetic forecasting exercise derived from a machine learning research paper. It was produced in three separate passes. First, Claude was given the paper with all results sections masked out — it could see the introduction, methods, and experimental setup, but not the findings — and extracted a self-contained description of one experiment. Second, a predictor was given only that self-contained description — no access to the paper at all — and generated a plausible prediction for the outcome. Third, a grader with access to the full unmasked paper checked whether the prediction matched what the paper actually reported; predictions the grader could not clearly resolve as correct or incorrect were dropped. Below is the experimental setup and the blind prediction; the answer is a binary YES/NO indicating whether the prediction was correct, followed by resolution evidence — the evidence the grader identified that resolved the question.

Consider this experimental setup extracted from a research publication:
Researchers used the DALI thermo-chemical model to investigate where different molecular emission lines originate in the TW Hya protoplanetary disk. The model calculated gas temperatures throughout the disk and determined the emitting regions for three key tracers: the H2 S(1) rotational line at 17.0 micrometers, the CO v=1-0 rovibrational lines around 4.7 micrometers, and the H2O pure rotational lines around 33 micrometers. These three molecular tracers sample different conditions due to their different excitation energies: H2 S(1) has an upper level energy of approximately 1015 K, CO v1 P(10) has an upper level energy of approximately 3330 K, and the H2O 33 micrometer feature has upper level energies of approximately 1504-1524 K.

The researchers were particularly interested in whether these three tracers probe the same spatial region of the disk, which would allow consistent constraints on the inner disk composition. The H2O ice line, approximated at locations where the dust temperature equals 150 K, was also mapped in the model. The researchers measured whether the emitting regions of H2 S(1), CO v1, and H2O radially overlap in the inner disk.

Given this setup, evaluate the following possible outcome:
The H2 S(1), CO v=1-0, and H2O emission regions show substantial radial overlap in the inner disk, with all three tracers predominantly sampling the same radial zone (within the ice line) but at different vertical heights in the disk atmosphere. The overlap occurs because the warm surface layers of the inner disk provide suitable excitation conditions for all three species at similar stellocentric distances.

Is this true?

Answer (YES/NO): YES